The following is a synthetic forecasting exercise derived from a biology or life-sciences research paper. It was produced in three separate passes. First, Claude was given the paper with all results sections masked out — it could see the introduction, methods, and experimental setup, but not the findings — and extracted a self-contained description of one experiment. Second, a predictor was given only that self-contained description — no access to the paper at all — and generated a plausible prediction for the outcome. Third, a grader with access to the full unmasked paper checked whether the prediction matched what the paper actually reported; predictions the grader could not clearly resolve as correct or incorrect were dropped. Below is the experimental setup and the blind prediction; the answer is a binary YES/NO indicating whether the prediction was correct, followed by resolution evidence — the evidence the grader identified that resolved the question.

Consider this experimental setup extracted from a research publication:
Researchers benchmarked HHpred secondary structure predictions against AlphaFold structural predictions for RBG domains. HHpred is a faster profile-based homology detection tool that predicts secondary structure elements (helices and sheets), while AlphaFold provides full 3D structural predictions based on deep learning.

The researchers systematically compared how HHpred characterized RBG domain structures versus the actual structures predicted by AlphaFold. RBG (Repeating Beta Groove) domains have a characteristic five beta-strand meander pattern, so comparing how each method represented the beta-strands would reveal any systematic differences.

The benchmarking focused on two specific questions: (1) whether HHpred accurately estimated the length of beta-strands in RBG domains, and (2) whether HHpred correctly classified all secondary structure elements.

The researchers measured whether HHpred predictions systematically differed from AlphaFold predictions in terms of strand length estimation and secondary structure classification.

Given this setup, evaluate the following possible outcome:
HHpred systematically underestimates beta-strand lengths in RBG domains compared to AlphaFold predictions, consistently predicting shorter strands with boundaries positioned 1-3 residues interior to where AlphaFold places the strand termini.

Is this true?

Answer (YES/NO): NO